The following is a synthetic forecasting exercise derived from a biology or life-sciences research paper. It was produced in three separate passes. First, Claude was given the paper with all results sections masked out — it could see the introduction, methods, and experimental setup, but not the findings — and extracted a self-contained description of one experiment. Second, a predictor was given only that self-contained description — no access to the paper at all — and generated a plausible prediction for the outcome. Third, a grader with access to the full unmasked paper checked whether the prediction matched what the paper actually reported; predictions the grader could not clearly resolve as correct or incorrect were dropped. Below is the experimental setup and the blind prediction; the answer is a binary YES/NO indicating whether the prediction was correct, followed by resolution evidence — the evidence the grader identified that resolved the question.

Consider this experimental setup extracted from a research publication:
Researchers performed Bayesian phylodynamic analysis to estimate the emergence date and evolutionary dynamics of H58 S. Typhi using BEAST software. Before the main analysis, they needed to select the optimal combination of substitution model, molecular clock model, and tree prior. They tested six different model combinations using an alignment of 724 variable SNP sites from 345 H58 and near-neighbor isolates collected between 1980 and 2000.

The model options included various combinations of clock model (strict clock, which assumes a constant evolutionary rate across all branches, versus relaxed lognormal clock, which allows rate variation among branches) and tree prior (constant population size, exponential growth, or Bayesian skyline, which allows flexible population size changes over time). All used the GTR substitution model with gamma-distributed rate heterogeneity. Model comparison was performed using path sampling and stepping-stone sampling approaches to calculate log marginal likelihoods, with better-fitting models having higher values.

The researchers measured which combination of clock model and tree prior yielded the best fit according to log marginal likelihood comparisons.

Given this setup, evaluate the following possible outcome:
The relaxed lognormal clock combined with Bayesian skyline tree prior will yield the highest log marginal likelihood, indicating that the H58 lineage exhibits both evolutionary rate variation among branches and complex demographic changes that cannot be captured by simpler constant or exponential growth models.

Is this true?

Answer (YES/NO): NO